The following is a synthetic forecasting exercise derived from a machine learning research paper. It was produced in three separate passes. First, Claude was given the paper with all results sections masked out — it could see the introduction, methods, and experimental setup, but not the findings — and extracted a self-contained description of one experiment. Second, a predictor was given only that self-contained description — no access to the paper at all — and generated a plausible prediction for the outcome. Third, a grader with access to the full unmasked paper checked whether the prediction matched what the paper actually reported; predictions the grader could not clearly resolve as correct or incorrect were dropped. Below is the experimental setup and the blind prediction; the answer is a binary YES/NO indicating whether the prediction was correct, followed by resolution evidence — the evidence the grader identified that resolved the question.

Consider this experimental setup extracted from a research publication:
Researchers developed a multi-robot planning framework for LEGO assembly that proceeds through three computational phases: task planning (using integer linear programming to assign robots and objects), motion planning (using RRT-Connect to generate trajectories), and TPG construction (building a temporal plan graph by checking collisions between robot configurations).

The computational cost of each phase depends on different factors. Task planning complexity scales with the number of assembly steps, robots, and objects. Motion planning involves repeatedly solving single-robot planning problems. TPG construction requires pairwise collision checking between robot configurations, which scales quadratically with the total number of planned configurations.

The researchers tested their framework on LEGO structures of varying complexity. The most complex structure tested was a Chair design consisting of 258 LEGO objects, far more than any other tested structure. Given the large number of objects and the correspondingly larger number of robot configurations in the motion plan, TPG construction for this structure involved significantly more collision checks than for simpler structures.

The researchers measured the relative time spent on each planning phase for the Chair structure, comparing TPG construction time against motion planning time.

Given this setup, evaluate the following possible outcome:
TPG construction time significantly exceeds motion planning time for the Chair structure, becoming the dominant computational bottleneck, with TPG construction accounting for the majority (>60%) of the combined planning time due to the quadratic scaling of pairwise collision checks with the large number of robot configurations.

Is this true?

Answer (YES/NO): NO